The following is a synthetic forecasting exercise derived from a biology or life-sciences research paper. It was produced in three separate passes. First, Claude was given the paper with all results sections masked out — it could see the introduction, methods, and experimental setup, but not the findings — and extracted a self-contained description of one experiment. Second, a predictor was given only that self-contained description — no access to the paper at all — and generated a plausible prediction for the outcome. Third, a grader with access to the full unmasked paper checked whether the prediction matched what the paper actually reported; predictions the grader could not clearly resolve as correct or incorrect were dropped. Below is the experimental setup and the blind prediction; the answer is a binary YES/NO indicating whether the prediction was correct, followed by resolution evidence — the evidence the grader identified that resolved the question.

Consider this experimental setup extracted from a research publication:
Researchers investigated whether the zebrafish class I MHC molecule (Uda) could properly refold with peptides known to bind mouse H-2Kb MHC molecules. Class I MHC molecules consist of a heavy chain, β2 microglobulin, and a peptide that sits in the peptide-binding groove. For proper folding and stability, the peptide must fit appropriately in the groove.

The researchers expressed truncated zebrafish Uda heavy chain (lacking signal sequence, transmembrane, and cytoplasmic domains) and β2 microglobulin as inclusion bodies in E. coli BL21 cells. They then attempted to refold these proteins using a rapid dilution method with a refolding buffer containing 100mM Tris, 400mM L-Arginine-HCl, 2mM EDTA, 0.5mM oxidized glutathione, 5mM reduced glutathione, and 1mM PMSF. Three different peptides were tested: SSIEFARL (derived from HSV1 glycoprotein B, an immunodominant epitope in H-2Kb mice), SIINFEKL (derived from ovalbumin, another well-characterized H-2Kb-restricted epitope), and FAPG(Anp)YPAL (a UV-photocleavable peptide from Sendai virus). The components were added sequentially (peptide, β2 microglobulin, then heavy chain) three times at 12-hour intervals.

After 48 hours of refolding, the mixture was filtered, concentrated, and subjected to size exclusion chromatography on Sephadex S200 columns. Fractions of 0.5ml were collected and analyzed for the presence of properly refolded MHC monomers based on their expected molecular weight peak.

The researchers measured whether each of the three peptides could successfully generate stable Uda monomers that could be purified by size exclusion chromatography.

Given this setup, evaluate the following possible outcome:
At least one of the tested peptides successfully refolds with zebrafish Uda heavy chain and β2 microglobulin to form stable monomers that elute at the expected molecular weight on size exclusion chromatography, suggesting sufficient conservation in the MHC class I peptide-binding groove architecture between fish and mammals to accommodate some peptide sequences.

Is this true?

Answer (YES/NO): YES